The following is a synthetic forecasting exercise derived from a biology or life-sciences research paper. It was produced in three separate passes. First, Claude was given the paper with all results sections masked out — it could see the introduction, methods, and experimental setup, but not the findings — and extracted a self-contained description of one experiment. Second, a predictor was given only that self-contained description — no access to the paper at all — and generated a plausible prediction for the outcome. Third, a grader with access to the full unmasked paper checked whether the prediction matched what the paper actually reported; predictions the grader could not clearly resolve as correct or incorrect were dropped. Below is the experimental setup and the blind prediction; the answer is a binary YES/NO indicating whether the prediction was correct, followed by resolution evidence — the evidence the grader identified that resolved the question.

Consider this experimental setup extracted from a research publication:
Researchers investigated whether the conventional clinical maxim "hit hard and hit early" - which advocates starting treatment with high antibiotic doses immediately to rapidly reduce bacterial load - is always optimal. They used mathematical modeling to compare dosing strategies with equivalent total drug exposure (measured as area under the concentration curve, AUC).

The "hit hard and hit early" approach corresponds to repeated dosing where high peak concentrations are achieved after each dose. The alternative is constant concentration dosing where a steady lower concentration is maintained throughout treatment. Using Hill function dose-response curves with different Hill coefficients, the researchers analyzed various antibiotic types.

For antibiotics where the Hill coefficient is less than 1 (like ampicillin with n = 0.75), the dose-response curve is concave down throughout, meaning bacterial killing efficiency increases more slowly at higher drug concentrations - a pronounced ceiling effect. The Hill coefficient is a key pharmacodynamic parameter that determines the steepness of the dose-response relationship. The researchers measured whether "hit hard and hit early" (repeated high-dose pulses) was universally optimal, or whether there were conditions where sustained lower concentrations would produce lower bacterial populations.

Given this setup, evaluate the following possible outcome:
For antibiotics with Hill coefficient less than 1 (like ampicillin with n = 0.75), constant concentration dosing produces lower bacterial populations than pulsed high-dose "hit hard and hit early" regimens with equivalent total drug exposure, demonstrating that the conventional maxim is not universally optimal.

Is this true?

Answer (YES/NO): YES